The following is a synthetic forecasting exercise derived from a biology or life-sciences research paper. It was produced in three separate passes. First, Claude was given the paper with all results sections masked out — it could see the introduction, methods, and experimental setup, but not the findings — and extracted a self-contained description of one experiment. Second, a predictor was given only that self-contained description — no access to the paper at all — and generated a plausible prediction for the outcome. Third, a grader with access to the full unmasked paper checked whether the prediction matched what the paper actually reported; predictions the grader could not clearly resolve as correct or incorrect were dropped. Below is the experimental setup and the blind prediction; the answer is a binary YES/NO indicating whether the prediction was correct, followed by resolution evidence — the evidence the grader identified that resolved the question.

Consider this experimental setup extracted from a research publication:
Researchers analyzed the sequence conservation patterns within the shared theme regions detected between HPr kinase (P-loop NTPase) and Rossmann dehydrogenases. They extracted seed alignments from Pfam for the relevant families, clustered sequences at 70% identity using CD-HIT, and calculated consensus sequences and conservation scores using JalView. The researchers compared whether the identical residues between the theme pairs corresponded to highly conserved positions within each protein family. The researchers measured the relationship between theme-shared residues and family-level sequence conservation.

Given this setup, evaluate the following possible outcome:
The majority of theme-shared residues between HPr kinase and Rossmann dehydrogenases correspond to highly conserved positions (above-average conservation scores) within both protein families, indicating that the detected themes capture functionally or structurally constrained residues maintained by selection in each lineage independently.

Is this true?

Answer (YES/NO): YES